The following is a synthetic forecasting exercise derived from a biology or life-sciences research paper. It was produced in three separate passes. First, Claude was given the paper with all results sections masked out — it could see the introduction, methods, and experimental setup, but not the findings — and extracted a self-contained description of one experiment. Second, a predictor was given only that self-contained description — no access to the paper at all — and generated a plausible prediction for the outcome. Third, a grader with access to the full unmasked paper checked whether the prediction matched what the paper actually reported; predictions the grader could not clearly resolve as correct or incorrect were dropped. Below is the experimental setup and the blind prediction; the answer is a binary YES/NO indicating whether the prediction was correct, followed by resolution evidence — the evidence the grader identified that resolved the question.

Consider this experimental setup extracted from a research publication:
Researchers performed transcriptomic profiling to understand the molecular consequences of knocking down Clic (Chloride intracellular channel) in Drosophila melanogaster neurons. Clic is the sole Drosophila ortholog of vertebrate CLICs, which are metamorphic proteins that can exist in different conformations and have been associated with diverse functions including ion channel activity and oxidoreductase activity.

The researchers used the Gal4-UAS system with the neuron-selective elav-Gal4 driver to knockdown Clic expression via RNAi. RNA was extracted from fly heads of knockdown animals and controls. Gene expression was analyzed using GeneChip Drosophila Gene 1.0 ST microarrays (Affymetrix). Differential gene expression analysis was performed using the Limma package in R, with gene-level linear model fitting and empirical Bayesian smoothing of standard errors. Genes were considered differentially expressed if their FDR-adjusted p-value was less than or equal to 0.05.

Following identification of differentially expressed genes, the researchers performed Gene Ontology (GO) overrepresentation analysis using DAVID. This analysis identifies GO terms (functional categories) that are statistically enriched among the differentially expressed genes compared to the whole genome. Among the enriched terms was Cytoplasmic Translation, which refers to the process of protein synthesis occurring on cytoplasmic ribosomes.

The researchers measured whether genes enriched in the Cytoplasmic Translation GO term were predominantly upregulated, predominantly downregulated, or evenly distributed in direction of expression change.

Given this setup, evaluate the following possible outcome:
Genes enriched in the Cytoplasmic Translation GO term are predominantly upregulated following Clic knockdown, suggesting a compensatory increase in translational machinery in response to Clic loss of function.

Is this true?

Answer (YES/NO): NO